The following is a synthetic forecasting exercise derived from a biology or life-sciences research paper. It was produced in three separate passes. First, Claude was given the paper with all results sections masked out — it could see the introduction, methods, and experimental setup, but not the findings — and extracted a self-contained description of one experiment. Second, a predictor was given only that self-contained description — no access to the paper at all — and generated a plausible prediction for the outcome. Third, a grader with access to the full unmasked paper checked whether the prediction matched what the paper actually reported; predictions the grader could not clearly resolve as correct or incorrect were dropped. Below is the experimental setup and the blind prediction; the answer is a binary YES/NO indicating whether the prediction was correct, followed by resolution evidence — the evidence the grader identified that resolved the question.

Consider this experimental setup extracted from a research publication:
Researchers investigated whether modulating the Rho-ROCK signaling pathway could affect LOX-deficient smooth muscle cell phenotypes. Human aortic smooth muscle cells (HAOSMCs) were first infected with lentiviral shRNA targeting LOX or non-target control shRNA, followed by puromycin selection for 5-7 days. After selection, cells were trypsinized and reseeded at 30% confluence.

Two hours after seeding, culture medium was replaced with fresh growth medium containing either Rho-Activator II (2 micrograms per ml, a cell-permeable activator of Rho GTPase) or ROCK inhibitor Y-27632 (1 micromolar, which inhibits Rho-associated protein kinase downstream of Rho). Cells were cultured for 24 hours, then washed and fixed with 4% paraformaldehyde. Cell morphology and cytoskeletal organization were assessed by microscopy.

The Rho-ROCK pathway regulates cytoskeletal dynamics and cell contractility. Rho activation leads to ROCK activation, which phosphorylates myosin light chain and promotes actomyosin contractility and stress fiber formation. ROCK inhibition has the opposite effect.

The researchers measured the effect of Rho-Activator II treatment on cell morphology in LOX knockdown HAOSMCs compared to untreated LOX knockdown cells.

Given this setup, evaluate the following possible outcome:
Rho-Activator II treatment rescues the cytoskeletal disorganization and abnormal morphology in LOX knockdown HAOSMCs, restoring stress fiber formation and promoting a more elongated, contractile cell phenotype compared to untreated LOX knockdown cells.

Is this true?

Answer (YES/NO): NO